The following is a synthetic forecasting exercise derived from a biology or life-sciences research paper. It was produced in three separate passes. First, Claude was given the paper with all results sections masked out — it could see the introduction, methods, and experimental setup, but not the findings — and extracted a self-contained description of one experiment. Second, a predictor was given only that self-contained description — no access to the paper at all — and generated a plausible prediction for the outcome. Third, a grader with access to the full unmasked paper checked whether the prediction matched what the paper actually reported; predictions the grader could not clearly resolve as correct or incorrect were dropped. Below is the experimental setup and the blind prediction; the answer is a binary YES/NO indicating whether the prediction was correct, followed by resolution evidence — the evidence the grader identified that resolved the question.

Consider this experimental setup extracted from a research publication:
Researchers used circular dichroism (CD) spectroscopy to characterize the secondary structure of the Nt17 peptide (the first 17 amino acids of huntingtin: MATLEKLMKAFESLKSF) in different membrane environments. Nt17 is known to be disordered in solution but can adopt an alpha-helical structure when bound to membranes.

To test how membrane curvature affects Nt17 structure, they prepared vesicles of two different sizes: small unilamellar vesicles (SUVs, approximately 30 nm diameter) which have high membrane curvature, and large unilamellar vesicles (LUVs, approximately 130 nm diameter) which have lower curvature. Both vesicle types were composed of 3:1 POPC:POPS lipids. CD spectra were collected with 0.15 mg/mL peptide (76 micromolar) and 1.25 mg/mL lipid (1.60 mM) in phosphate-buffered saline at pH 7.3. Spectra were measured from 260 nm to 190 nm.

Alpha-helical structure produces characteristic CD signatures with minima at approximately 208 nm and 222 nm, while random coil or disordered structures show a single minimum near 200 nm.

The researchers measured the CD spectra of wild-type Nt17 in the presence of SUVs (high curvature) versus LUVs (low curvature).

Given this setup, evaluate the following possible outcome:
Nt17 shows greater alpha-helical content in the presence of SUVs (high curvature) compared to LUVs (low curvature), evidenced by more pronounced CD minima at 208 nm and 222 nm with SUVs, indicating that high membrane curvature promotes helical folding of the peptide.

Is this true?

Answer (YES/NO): YES